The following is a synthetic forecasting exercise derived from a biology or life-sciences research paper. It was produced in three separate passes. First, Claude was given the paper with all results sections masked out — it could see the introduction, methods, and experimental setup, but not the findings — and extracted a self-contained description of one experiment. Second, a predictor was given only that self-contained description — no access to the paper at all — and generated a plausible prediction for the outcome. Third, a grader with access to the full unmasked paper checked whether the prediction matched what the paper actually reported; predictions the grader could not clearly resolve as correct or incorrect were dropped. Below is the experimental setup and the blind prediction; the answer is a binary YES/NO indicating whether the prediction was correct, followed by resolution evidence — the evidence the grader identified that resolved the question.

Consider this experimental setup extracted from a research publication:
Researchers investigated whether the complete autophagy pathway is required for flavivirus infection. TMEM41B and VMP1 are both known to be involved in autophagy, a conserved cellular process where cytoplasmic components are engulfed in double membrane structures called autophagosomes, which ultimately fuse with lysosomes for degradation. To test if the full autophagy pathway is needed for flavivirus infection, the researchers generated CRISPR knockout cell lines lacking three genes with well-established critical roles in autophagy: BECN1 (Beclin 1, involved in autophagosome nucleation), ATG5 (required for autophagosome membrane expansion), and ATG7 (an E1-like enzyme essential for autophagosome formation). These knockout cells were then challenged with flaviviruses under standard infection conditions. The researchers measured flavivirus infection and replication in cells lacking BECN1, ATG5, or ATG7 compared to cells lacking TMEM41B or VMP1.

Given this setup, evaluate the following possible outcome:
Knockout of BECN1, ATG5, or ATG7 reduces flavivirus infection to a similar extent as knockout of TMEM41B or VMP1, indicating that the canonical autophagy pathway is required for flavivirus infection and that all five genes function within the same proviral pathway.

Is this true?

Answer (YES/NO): NO